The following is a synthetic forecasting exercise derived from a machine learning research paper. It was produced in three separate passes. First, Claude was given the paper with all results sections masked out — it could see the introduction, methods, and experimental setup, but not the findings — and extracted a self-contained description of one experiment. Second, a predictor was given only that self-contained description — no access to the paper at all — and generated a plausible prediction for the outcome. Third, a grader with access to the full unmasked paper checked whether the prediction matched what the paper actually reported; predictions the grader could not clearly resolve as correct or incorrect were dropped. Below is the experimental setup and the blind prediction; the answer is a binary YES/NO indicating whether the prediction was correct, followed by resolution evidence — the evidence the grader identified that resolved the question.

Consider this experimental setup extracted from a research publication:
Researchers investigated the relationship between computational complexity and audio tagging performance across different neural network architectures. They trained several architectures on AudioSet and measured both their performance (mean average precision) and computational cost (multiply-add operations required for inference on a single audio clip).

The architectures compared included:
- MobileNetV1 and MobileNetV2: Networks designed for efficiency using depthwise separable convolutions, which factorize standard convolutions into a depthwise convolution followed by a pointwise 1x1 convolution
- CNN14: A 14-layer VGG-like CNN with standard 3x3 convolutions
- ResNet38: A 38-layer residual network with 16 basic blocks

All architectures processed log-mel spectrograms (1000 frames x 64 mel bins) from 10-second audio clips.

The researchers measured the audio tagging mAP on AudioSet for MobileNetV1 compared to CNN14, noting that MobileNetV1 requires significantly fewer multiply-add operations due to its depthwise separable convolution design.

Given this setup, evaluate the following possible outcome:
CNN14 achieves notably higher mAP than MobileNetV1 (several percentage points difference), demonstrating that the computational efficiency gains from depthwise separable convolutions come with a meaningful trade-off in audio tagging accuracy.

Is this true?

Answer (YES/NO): YES